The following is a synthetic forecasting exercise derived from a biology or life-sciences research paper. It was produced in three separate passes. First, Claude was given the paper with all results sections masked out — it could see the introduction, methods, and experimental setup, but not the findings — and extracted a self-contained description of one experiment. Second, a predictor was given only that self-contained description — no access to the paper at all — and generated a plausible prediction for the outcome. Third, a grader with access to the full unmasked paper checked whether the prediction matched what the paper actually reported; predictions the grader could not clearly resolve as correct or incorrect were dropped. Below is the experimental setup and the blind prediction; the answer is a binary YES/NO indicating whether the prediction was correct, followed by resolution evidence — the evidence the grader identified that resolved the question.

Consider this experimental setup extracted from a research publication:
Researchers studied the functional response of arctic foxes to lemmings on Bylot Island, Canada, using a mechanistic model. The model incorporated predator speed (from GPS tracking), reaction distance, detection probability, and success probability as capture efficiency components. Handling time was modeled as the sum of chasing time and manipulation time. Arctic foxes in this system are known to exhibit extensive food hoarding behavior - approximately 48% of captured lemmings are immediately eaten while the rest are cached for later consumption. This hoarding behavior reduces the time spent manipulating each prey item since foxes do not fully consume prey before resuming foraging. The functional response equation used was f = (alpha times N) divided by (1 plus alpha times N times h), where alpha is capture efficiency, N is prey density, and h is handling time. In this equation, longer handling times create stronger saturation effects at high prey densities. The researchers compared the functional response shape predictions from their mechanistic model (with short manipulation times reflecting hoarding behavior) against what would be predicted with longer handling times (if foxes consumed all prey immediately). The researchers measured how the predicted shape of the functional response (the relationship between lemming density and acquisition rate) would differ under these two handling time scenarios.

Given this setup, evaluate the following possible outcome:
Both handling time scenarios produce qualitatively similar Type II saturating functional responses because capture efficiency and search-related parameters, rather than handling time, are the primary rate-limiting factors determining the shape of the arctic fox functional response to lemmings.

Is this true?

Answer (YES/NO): NO